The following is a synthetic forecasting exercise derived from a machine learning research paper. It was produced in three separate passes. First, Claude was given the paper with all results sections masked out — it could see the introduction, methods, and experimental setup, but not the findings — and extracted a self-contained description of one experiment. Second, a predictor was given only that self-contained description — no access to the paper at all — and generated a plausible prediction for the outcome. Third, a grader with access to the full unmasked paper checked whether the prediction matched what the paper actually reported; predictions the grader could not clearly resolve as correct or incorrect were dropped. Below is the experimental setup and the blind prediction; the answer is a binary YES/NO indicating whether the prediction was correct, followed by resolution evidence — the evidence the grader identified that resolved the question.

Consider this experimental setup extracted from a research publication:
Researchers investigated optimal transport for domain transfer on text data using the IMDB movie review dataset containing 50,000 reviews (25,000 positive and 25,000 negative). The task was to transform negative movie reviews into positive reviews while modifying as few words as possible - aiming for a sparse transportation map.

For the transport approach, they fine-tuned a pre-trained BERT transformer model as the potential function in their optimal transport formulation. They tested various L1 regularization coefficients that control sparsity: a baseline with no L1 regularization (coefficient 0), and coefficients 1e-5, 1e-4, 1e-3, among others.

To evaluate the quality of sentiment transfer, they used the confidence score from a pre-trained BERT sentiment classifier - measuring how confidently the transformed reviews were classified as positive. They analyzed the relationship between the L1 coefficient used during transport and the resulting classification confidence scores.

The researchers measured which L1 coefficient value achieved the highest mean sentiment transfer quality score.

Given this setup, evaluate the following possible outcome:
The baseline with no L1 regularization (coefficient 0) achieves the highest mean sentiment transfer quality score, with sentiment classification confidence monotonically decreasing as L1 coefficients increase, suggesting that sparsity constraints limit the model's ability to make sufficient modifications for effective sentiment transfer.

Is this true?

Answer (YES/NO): NO